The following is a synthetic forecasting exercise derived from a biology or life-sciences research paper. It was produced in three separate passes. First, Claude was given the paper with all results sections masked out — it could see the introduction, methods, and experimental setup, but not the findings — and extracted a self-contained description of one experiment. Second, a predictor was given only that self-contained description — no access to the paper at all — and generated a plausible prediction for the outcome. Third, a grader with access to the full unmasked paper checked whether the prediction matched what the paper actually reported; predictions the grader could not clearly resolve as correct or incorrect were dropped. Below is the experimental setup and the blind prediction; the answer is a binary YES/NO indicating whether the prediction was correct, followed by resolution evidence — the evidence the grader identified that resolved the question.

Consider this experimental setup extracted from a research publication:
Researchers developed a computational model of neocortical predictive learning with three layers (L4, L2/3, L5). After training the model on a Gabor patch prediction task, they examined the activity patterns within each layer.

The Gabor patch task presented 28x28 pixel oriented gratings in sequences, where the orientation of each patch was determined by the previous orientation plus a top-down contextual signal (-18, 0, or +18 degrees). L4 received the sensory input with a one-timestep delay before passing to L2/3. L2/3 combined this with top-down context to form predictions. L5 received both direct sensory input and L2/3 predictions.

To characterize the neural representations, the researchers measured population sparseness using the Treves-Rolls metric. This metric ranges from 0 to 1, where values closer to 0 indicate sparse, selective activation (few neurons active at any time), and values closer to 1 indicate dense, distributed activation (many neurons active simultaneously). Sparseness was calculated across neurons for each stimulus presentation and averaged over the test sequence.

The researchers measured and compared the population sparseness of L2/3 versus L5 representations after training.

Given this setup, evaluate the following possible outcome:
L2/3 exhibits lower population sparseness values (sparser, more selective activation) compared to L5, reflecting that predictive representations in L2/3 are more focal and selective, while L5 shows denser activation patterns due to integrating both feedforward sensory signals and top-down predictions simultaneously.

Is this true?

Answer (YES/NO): NO